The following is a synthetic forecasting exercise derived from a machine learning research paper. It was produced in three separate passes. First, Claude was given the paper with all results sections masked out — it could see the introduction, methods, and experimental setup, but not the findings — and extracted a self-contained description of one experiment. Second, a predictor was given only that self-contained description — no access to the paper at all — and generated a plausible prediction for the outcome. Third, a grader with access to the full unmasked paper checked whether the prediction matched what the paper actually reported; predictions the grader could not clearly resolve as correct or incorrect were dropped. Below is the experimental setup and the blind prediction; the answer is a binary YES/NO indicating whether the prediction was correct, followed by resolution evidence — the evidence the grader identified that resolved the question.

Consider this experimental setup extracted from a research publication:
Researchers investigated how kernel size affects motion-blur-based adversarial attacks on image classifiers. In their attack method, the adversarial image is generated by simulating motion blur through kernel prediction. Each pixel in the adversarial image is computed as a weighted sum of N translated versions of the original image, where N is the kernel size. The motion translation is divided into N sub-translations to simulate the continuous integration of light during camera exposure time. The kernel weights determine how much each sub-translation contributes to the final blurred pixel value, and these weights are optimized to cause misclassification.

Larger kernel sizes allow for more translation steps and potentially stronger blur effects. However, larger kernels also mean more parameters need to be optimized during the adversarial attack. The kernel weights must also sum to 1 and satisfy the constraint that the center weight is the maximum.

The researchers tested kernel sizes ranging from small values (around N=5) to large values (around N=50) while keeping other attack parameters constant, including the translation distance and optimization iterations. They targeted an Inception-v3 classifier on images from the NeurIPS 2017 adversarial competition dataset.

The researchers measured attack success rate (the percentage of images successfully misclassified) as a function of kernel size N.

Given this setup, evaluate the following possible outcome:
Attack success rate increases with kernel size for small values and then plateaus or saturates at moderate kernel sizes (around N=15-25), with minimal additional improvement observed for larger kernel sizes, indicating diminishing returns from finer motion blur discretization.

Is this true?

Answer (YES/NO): NO